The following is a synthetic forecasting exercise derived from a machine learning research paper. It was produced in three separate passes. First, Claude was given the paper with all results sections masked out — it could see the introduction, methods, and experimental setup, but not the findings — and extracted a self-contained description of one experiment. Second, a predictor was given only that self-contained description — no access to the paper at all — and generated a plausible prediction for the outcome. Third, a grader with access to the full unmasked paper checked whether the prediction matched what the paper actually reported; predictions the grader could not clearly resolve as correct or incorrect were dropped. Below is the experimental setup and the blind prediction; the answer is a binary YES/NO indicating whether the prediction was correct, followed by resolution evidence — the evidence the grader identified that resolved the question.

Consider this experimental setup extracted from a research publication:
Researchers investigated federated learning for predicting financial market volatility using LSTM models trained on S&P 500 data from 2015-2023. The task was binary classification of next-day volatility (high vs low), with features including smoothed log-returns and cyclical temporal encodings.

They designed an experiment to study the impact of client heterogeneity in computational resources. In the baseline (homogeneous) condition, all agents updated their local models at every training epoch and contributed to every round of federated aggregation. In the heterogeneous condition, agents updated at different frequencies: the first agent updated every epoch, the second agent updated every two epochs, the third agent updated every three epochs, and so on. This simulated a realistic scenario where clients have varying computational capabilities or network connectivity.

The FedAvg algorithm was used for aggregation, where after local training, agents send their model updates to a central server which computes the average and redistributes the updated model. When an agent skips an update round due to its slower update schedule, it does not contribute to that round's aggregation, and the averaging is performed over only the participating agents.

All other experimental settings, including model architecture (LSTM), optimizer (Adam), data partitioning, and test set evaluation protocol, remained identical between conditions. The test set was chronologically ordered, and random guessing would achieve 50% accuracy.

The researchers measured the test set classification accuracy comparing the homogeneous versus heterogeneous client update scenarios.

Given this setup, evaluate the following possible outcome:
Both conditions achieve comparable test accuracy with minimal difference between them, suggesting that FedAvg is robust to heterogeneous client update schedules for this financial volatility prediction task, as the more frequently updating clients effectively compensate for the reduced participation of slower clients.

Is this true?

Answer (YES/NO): YES